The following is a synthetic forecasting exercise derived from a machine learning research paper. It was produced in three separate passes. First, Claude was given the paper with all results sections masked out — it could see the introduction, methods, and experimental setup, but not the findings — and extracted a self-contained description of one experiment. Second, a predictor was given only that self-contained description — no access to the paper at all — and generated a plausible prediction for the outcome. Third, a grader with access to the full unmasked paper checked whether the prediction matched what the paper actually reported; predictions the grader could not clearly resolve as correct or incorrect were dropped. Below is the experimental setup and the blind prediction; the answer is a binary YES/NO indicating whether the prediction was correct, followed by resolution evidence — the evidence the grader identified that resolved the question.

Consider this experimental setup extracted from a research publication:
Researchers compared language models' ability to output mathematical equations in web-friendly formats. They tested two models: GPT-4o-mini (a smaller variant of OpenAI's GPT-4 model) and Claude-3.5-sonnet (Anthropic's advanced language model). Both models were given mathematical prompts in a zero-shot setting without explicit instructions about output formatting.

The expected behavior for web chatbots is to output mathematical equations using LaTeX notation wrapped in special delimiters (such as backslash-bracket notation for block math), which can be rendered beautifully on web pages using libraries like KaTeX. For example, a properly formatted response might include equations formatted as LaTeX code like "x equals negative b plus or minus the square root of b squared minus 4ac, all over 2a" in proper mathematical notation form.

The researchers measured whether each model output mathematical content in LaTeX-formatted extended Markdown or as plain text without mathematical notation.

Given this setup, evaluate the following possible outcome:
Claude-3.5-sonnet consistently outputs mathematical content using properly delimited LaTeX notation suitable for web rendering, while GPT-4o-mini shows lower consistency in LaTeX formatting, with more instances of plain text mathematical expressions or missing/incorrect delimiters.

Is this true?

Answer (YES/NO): NO